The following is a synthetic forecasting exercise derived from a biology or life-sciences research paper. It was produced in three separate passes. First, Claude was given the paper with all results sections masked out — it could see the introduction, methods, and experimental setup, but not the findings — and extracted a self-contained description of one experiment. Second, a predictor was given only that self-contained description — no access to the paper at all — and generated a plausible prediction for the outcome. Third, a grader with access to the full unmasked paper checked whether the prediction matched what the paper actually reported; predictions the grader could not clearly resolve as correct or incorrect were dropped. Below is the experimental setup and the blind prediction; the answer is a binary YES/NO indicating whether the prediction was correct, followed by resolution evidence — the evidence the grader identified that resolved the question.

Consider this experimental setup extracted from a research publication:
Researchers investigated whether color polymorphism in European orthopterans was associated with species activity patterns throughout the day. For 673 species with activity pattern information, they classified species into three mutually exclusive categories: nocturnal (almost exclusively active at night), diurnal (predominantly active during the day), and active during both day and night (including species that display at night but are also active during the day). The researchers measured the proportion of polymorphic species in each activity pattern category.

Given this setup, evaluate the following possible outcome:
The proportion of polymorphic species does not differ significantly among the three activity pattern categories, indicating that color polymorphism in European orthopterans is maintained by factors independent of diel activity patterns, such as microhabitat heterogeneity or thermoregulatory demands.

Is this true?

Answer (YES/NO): NO